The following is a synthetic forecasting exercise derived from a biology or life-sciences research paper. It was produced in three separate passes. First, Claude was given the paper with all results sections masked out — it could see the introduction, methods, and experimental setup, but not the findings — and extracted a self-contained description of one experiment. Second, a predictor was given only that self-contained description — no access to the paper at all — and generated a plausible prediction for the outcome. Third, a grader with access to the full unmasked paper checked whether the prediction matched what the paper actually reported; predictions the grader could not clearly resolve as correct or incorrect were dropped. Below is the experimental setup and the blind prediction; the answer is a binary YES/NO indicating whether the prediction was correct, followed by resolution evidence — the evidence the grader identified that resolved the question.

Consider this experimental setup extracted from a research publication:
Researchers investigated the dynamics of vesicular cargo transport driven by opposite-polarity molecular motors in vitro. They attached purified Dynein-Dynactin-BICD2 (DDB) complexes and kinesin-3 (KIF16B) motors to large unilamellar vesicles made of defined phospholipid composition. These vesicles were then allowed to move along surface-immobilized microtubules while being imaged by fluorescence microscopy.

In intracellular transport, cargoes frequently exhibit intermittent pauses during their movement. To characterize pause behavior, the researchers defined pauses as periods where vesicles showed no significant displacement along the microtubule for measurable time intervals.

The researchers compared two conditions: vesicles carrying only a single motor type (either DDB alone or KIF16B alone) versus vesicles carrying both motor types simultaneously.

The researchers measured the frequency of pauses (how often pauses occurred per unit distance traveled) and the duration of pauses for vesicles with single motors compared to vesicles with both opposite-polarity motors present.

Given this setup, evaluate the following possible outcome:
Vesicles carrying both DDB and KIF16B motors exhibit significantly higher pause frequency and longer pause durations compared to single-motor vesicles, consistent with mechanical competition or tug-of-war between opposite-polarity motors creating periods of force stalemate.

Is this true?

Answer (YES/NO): NO